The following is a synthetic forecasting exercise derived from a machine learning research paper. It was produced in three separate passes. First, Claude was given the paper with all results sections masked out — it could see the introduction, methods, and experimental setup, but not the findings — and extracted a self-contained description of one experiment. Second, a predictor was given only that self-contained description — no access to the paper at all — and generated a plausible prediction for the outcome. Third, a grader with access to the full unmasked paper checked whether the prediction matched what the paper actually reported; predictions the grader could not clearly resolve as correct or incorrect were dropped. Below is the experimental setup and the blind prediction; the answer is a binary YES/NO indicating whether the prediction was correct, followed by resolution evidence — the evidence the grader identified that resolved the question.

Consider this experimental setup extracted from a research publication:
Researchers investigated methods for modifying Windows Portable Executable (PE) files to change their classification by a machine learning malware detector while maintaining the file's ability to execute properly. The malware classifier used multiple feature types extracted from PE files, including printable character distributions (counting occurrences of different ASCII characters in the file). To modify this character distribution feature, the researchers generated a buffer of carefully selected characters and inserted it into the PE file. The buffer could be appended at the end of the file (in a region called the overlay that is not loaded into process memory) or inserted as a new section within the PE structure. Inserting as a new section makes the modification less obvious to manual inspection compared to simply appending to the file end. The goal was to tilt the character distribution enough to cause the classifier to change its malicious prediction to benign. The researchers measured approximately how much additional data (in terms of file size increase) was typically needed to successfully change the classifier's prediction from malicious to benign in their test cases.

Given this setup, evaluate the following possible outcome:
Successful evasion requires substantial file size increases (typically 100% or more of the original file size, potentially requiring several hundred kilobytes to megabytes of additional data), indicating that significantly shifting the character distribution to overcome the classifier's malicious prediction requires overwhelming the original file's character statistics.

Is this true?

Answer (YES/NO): NO